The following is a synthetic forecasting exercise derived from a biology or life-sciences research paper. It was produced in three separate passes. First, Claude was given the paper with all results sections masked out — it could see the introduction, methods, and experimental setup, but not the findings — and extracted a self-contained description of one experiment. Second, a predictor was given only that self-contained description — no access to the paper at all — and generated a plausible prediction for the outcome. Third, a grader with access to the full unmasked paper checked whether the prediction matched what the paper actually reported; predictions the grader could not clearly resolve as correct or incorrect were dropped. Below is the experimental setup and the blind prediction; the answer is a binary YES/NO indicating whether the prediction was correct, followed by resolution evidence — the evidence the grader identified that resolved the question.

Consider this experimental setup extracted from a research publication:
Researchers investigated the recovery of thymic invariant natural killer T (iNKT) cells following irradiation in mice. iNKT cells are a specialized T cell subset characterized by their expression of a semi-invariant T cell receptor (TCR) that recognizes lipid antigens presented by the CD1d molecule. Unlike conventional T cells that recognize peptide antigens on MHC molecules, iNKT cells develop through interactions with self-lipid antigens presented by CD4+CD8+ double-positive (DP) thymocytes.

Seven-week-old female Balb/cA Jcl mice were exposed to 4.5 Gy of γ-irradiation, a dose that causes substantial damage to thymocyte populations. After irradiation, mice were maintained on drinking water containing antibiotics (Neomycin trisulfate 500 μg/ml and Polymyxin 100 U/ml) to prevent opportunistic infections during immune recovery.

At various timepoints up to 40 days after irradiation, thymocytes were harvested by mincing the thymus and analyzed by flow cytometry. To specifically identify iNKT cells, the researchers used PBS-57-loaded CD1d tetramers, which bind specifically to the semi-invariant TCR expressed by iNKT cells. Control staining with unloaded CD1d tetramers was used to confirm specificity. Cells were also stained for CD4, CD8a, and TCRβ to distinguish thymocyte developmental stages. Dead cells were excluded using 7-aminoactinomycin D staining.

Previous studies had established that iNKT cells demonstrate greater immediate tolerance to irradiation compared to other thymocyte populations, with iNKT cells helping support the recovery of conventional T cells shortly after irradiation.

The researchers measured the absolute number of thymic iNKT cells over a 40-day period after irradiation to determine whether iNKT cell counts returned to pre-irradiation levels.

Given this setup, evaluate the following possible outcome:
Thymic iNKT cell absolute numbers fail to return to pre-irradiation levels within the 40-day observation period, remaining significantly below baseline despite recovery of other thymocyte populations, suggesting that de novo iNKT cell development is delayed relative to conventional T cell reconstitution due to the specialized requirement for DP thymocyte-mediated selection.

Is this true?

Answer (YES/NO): YES